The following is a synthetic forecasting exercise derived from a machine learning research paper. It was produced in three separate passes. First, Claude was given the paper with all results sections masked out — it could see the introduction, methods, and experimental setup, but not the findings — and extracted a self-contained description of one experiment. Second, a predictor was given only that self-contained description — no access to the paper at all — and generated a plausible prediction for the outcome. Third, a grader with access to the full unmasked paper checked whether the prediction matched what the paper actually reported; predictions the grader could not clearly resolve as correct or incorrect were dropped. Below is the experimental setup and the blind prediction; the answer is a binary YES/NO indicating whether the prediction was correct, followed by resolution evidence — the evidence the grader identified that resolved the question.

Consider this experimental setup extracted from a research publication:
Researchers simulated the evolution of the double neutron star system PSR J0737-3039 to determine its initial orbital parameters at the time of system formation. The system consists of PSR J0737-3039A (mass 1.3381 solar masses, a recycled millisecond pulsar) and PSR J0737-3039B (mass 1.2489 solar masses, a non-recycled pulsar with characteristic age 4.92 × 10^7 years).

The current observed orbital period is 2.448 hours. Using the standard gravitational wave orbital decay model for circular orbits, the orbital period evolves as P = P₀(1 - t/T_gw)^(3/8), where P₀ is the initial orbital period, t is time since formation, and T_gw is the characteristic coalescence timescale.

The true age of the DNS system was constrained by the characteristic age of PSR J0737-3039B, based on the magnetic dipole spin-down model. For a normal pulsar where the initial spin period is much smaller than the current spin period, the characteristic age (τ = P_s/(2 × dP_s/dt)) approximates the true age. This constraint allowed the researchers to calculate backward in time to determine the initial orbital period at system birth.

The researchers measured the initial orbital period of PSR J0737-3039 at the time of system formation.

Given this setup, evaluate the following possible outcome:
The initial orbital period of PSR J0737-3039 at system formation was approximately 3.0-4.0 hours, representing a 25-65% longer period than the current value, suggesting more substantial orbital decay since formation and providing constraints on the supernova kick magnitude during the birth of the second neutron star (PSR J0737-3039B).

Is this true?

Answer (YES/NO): NO